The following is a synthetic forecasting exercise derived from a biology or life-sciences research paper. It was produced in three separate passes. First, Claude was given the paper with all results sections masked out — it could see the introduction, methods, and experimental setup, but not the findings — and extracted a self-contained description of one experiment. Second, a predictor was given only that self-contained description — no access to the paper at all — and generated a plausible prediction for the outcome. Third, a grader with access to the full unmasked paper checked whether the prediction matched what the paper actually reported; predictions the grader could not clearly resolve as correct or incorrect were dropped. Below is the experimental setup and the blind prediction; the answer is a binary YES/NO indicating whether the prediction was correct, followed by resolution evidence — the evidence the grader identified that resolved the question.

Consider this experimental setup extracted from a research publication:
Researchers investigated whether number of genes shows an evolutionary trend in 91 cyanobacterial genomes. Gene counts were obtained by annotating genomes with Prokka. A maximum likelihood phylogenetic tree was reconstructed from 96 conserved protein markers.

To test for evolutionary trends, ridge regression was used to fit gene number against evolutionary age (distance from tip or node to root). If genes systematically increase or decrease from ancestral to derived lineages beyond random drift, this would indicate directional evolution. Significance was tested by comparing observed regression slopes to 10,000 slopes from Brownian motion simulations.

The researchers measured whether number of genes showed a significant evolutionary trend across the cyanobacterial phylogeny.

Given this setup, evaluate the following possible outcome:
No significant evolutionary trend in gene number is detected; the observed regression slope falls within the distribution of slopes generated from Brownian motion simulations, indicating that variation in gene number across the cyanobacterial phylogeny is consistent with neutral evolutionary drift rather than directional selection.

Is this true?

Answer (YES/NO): YES